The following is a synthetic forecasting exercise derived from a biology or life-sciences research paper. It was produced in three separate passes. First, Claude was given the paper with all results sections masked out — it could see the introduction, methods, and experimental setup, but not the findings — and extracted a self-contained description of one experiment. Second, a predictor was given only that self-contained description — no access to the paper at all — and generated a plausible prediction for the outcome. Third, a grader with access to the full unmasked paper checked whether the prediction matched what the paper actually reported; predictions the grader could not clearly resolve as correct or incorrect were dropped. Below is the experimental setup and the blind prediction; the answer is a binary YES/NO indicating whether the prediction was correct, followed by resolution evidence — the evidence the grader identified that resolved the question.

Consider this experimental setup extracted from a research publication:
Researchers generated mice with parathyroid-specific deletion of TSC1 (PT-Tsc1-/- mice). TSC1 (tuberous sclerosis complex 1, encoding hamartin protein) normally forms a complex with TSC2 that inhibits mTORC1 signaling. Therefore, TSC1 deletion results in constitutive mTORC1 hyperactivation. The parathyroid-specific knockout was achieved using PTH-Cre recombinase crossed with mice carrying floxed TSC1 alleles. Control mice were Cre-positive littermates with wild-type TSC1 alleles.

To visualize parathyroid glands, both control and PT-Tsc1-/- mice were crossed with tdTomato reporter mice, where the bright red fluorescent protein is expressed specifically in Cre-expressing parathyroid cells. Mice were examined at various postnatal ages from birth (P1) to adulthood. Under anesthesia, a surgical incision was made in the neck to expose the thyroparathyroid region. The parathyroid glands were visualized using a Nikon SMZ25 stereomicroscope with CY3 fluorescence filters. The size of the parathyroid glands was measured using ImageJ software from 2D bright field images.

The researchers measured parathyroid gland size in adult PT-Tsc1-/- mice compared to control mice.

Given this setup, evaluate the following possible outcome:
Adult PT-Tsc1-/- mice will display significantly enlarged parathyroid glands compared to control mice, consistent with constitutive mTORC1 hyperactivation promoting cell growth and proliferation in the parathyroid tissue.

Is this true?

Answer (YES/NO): YES